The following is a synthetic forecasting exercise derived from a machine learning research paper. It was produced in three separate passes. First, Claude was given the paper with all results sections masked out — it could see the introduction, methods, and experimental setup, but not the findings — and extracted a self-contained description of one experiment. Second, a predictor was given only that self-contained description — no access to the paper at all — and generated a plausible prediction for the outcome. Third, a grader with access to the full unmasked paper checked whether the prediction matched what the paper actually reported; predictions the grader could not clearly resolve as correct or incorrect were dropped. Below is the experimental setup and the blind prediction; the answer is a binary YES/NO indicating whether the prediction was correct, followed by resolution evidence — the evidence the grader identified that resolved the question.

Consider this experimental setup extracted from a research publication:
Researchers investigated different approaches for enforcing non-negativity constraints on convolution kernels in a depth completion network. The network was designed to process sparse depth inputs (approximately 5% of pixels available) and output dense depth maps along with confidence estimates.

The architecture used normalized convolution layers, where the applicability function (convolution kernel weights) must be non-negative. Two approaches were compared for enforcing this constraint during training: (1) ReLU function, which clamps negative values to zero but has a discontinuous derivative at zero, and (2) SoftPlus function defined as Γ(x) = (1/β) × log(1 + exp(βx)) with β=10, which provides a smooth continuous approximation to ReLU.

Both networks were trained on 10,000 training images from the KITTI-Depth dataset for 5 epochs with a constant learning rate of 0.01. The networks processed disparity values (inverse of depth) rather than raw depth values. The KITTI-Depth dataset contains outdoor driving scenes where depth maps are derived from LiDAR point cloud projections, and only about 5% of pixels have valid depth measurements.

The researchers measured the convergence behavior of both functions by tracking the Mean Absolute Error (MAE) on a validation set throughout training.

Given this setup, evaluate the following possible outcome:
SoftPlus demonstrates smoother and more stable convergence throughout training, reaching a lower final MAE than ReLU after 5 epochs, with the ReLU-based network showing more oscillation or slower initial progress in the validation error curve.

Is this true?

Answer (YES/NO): YES